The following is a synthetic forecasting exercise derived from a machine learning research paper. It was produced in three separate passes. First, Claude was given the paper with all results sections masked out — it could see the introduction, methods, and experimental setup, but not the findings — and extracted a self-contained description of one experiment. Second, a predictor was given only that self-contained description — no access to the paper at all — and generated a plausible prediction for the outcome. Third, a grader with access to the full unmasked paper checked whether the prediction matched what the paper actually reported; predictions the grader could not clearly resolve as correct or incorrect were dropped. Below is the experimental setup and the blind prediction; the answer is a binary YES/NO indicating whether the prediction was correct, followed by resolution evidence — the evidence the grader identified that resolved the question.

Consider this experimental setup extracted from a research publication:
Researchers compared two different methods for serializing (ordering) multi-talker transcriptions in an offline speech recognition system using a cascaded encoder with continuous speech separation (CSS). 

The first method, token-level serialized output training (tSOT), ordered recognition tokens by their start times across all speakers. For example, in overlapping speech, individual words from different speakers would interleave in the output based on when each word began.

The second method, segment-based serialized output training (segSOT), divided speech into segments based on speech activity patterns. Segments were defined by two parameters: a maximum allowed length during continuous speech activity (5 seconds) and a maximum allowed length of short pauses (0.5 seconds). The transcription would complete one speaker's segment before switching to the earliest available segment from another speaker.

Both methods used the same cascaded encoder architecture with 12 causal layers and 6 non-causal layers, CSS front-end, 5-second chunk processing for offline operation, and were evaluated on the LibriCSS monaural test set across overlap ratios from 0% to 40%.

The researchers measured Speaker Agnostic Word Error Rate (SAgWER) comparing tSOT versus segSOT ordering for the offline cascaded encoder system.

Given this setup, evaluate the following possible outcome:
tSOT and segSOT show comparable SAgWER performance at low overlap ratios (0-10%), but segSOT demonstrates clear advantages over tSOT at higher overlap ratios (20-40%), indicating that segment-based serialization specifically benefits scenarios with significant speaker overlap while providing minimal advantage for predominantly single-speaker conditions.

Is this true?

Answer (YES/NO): NO